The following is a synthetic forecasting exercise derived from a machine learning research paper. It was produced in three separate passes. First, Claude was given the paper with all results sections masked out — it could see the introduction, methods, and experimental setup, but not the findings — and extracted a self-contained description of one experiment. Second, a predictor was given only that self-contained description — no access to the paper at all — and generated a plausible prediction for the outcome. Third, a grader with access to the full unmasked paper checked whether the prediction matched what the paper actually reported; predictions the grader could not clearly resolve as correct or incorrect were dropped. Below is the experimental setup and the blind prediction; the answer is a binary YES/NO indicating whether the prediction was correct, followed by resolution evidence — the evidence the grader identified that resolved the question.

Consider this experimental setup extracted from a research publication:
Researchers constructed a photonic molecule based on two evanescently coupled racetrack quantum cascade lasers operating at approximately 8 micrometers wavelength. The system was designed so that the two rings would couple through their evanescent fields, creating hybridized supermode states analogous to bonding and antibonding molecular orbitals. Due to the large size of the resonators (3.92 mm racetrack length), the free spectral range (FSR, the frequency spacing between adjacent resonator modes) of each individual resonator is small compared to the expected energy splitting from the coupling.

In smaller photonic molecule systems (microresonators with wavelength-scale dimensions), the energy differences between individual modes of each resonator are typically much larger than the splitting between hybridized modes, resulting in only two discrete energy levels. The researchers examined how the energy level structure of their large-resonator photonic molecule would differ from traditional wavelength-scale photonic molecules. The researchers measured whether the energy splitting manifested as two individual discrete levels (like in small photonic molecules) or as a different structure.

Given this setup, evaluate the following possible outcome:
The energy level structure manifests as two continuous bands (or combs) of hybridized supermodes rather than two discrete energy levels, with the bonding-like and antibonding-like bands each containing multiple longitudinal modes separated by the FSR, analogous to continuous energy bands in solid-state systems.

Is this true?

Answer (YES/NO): YES